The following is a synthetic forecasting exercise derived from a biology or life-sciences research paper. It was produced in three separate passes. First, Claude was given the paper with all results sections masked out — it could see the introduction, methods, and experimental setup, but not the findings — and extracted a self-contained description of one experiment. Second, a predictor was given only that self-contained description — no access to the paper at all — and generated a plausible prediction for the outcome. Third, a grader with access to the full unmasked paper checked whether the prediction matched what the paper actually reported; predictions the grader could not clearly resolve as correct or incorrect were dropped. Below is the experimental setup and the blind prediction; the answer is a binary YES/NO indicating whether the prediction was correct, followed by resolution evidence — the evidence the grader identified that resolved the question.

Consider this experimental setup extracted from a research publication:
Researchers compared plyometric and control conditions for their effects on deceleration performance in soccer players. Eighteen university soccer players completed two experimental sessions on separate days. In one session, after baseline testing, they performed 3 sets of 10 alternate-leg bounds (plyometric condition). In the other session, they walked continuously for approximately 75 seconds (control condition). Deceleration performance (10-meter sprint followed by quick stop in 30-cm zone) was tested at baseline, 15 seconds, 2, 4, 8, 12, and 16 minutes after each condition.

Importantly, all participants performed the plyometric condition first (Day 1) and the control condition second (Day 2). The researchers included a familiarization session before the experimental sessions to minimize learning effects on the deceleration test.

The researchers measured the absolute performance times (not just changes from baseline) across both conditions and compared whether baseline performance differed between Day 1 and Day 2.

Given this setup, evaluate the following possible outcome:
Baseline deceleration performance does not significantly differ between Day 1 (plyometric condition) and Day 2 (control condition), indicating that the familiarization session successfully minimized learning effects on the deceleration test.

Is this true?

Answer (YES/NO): NO